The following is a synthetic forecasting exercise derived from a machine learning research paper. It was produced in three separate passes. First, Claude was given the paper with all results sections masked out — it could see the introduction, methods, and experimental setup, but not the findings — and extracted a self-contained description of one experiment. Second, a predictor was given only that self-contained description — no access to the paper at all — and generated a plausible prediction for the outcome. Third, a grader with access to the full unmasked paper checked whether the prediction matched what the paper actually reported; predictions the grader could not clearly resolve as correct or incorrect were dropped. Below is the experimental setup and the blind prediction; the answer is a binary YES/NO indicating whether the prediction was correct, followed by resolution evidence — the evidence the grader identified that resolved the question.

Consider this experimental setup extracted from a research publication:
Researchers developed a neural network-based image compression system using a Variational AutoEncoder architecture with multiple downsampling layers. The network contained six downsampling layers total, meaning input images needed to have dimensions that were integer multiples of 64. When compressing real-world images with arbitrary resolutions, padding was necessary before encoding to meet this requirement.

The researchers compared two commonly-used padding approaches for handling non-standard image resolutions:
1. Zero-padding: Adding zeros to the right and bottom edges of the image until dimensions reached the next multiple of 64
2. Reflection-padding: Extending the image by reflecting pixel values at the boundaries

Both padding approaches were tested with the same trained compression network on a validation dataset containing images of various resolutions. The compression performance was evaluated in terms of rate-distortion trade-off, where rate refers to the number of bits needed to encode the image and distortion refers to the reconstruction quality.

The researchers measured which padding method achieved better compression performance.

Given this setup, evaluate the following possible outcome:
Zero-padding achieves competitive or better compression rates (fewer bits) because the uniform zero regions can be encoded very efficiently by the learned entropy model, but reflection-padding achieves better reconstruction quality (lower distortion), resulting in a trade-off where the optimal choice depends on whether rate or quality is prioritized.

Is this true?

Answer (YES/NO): NO